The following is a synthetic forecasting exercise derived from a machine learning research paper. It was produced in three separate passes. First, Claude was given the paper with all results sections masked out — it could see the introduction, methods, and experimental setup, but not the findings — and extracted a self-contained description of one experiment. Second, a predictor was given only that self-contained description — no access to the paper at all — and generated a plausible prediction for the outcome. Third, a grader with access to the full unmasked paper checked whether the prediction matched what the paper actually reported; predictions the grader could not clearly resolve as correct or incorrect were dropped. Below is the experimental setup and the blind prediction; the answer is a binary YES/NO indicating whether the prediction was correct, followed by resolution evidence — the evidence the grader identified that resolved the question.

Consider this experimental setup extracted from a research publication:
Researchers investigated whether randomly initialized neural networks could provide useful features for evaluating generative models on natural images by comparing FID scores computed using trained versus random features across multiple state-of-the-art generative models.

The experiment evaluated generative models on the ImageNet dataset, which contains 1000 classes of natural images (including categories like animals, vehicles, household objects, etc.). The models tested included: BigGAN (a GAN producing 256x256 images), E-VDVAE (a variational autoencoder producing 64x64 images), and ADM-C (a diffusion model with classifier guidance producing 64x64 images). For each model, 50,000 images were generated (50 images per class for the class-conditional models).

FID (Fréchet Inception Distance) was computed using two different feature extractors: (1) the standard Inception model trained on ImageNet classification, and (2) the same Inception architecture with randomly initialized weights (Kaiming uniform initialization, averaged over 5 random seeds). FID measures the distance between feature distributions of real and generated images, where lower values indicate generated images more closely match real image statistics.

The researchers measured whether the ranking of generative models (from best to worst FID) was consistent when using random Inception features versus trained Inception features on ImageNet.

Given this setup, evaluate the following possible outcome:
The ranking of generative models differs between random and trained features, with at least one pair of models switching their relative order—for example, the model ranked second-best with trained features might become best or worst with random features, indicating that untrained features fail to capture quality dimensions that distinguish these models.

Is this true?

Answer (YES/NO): NO